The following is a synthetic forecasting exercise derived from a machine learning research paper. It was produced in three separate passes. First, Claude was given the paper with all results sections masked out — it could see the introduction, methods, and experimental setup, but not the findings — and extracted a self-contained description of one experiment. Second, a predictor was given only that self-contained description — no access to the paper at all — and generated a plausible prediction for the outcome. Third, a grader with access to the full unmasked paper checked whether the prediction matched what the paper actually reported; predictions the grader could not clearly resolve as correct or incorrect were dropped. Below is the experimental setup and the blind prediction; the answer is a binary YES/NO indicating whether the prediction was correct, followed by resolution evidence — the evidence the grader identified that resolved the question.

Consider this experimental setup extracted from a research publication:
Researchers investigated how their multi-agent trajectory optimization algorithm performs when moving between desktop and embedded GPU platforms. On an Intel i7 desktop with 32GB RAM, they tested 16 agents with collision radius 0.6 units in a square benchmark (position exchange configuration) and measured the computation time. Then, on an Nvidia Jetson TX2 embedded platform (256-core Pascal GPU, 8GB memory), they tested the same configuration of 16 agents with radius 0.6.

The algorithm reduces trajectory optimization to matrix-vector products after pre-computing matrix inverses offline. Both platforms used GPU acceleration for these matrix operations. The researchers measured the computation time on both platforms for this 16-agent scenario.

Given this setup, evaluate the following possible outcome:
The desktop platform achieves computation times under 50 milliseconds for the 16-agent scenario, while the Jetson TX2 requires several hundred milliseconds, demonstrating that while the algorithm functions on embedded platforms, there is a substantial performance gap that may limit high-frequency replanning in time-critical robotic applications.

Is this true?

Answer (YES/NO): NO